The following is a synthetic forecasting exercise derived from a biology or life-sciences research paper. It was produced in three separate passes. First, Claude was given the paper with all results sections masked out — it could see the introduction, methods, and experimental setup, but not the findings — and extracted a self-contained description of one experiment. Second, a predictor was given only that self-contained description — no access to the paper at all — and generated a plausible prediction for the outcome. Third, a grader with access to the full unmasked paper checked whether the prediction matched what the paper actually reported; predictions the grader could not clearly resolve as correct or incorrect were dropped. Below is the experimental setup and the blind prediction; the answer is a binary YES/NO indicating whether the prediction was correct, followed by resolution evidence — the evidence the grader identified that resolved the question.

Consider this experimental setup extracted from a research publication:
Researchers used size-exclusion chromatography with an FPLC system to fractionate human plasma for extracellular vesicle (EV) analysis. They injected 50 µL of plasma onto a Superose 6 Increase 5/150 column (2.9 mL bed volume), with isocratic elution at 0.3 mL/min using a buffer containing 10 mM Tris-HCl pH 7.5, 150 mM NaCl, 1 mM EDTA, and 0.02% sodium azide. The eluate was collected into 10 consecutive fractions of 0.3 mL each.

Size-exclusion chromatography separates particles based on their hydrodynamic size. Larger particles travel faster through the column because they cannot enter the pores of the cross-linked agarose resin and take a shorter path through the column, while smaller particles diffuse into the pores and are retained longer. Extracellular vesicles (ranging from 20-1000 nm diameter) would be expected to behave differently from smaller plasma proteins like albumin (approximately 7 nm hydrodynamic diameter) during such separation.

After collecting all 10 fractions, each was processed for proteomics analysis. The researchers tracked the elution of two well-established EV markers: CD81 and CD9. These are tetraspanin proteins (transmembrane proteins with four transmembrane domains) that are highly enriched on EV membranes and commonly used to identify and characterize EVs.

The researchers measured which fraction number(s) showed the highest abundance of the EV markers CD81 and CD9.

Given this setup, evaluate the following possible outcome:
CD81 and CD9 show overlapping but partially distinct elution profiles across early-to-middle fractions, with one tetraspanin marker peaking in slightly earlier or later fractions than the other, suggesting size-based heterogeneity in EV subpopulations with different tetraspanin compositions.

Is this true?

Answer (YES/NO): NO